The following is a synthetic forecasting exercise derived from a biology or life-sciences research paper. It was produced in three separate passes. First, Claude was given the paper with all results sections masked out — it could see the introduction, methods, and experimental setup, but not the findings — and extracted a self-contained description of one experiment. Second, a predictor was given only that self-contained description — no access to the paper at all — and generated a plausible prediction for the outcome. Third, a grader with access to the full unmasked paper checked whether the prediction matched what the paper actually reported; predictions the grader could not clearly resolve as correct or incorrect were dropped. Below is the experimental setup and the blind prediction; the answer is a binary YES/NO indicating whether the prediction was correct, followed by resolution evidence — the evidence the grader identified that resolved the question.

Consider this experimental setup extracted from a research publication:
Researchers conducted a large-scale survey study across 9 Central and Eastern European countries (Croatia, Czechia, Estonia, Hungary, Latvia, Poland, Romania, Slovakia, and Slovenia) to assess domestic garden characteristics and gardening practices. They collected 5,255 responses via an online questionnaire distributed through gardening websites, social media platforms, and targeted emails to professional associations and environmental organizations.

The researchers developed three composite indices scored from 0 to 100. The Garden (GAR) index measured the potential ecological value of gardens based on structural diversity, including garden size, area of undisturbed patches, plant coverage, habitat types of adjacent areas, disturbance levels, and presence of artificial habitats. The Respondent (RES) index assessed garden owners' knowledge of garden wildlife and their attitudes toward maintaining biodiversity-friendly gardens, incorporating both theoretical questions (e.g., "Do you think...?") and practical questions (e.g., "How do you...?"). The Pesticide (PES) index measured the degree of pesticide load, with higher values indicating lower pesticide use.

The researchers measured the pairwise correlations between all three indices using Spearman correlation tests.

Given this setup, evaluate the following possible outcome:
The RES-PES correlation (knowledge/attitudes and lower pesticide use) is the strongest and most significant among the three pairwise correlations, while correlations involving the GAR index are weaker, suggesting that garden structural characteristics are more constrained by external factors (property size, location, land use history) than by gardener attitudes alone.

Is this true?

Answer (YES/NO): NO